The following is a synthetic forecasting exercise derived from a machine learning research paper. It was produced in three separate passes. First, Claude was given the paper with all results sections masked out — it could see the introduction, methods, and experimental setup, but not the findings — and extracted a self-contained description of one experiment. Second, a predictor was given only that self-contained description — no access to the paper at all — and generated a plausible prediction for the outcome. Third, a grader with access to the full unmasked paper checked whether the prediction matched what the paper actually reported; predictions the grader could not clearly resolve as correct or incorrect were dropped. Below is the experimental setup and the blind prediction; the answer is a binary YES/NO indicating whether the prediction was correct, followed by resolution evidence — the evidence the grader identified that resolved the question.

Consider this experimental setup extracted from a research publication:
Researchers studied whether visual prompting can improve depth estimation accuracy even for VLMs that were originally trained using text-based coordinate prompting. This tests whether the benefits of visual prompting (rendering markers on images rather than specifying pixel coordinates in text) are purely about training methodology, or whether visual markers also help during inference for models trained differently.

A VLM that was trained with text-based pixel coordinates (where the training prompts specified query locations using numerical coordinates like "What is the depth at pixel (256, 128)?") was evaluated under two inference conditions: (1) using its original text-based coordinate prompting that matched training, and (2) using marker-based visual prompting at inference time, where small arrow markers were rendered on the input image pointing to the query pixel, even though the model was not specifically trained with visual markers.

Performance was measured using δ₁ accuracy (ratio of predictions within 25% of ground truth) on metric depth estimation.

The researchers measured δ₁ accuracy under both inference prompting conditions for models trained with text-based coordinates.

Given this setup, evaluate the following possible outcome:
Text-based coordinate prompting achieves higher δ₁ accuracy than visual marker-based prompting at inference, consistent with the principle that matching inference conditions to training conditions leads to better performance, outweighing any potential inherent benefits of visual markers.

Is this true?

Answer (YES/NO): NO